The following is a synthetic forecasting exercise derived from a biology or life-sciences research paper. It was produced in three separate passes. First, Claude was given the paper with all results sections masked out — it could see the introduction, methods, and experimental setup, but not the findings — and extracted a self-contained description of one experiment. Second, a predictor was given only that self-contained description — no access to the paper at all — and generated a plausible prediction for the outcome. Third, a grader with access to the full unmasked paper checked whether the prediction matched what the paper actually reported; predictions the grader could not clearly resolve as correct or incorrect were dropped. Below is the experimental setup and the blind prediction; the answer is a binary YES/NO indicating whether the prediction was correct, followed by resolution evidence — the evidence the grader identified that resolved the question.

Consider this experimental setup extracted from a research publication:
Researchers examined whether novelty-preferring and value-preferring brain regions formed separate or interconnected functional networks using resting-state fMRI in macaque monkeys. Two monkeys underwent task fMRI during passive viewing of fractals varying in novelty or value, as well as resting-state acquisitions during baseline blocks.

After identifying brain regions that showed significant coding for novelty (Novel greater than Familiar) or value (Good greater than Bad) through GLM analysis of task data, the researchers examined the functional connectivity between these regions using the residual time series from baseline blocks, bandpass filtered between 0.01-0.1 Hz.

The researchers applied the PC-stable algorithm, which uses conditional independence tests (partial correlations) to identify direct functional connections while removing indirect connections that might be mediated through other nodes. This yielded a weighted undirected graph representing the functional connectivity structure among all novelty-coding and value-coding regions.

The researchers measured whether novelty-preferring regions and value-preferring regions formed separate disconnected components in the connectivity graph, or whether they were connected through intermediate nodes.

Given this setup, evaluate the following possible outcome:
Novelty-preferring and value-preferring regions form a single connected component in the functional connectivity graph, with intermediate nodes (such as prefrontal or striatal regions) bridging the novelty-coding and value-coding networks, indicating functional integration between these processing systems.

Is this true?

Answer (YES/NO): YES